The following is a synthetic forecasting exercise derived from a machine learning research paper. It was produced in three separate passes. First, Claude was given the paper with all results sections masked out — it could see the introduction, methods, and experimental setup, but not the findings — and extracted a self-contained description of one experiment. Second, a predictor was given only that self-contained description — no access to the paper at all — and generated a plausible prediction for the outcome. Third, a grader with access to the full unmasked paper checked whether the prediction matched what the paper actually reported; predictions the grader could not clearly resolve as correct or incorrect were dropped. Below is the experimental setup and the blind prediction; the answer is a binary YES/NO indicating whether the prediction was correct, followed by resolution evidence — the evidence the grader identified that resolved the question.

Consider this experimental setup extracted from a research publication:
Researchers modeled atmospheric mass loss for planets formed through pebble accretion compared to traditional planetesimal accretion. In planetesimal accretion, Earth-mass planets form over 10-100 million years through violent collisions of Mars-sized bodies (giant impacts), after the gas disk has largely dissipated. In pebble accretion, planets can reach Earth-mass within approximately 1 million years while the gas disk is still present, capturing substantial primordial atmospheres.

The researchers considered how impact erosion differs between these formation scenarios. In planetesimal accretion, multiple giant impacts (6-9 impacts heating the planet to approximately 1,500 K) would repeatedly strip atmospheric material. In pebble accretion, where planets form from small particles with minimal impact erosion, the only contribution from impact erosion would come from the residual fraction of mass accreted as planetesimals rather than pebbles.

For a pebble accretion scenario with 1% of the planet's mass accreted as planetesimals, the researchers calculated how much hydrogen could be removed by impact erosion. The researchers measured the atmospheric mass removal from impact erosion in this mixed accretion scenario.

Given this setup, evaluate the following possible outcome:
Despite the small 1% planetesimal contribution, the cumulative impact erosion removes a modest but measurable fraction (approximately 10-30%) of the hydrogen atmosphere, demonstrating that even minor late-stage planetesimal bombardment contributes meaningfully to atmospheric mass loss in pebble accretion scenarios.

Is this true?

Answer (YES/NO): YES